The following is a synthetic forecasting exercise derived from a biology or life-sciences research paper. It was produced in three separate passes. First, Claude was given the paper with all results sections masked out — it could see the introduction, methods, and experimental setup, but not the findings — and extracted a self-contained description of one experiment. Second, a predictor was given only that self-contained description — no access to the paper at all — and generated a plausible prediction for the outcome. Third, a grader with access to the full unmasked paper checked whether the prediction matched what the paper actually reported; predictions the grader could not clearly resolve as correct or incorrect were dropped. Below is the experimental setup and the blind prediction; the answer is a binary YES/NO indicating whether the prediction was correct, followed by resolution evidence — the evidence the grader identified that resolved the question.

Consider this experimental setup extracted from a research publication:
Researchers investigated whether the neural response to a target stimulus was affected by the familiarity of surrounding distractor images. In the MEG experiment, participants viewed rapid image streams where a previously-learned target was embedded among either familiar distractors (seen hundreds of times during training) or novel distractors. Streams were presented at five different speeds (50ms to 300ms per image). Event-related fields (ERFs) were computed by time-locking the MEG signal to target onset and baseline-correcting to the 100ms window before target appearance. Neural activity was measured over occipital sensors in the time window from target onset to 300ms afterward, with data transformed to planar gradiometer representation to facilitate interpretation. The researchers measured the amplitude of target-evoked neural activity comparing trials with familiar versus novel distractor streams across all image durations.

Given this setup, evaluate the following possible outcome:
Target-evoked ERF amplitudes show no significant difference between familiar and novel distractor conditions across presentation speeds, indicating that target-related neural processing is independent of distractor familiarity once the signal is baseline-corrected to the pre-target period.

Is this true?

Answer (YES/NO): NO